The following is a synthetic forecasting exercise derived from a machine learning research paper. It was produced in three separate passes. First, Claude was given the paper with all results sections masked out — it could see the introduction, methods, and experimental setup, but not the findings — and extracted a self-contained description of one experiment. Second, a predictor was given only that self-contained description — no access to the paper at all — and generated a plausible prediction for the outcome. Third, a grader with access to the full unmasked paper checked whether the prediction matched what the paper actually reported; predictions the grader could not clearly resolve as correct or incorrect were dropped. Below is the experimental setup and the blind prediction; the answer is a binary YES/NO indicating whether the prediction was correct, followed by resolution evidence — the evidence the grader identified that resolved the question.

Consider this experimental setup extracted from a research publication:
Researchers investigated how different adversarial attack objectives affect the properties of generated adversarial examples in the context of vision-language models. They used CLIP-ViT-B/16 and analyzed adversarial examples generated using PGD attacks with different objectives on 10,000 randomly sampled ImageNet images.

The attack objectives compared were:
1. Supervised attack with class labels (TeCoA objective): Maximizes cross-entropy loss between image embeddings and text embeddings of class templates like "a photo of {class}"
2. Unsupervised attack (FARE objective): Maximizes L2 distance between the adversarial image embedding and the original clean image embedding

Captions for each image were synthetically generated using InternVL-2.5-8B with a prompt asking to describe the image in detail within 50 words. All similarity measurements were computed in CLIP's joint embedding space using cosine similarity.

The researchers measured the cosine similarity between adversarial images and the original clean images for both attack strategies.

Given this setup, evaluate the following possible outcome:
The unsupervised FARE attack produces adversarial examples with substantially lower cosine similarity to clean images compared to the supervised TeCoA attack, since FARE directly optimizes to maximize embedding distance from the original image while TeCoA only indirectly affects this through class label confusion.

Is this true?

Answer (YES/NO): YES